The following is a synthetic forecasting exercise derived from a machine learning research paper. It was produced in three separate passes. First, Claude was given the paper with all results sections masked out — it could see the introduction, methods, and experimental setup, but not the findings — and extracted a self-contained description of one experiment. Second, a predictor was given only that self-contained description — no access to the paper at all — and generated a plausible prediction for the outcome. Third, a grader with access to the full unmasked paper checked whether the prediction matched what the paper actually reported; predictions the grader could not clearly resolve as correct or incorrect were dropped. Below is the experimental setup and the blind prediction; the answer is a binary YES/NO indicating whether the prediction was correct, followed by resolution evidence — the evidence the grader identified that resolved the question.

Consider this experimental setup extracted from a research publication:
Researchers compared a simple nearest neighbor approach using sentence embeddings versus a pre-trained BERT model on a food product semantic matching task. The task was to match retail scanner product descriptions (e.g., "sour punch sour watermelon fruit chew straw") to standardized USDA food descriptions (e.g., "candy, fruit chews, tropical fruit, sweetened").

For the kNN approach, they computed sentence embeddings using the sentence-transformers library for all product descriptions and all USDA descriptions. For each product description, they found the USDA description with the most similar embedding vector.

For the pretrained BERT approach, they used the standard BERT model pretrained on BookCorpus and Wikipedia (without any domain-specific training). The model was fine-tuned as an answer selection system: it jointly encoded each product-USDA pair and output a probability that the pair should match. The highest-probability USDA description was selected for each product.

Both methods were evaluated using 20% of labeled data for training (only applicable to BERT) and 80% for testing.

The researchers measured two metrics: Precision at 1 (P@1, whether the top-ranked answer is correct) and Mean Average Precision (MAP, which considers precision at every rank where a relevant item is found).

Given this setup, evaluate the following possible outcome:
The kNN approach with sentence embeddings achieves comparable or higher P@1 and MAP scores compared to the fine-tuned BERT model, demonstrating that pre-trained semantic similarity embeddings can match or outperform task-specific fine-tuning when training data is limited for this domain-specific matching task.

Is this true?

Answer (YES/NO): YES